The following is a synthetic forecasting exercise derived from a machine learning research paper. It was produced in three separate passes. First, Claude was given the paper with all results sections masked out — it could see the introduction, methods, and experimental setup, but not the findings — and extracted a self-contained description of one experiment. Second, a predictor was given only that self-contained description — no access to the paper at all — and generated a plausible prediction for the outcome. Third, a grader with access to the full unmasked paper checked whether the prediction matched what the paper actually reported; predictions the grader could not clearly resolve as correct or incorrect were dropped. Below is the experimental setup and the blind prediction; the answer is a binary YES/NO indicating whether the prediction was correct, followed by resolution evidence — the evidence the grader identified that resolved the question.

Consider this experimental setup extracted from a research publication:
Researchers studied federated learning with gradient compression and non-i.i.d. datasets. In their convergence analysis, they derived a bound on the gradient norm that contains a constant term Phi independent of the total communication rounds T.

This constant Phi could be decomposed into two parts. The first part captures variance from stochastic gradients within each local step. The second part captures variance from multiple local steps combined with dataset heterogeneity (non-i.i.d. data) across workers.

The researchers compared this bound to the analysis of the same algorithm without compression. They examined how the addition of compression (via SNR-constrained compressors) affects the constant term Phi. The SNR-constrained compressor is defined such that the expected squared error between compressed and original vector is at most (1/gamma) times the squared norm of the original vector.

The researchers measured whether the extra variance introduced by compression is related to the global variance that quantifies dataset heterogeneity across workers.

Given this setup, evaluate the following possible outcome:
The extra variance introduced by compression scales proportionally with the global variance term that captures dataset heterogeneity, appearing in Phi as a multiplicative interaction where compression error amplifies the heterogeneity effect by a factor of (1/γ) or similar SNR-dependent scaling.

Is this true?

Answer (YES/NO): NO